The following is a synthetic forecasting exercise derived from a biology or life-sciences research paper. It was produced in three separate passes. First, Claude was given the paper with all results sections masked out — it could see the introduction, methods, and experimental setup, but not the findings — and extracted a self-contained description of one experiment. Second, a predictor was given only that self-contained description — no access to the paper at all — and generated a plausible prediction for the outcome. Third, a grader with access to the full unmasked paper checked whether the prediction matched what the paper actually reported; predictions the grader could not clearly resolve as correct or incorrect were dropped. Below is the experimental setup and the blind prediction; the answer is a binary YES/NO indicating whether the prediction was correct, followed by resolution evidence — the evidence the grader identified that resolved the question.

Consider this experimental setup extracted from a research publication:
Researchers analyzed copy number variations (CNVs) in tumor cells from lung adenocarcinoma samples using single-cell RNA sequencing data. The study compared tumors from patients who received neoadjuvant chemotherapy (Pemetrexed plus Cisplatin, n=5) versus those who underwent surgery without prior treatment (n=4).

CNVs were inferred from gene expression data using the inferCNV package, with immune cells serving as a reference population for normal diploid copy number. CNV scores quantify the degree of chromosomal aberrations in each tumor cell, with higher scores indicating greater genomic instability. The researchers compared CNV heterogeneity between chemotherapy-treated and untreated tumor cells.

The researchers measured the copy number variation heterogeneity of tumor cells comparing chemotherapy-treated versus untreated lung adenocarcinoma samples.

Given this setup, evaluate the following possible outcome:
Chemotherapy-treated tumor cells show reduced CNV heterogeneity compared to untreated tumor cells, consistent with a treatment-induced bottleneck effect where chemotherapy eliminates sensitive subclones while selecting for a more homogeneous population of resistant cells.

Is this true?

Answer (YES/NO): NO